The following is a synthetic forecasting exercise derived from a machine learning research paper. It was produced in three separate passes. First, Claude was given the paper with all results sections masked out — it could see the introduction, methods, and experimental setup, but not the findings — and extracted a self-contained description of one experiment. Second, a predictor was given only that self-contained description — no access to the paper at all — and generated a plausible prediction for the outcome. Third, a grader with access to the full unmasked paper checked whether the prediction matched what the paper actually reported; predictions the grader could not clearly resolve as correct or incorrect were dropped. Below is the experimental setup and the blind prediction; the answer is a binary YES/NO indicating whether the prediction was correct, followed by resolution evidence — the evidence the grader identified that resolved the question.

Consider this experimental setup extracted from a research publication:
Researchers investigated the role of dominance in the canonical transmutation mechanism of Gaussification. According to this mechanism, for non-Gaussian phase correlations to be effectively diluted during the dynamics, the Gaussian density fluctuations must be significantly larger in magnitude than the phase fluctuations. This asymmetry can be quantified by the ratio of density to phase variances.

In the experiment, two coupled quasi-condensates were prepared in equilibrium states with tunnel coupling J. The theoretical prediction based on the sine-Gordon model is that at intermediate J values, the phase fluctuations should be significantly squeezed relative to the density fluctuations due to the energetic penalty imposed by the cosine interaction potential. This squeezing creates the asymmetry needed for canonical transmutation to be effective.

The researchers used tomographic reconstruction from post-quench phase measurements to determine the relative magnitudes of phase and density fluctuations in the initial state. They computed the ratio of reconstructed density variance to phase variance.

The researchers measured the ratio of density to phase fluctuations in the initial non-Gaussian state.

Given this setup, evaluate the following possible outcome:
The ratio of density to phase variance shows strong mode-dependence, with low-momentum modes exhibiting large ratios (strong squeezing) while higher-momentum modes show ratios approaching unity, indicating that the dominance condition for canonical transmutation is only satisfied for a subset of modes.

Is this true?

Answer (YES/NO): NO